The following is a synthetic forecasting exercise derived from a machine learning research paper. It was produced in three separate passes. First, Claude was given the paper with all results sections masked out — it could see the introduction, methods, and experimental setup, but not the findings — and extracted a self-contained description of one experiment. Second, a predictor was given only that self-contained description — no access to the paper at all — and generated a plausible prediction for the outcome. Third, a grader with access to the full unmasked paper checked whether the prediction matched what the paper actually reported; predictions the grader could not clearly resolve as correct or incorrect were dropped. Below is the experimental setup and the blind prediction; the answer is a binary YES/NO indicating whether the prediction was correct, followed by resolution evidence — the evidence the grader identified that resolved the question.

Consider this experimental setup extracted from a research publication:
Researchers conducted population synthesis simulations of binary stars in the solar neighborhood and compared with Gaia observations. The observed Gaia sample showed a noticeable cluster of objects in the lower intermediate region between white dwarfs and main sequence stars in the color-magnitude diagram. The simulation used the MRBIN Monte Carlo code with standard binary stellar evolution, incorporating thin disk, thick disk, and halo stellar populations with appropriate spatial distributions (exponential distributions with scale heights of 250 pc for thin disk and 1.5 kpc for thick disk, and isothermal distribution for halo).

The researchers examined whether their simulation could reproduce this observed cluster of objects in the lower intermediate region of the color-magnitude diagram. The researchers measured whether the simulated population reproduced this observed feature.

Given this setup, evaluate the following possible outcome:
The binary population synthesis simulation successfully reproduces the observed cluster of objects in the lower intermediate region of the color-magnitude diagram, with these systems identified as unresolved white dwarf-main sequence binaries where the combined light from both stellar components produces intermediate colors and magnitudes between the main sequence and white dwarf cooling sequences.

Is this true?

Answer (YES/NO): NO